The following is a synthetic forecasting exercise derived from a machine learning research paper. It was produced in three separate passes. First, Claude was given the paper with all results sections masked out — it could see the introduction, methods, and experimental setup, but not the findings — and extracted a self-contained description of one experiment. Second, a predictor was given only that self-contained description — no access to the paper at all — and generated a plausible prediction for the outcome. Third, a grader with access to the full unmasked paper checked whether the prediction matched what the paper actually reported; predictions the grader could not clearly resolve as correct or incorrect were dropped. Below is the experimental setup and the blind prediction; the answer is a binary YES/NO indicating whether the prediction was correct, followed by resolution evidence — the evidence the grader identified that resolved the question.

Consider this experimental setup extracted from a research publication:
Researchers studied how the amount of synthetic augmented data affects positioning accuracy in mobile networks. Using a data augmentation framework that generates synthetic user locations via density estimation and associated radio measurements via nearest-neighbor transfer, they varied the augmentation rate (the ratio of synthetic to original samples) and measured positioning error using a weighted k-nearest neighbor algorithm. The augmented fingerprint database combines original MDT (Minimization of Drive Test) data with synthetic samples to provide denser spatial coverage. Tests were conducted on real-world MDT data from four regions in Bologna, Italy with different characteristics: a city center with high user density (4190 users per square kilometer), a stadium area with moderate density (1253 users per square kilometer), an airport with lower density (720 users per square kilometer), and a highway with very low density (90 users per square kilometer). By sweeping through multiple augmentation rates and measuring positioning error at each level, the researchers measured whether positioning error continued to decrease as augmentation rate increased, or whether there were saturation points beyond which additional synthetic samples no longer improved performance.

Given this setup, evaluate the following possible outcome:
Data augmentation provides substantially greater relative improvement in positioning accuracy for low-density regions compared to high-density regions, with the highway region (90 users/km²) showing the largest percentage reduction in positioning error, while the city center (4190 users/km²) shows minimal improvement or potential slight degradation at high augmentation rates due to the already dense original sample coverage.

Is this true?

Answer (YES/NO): NO